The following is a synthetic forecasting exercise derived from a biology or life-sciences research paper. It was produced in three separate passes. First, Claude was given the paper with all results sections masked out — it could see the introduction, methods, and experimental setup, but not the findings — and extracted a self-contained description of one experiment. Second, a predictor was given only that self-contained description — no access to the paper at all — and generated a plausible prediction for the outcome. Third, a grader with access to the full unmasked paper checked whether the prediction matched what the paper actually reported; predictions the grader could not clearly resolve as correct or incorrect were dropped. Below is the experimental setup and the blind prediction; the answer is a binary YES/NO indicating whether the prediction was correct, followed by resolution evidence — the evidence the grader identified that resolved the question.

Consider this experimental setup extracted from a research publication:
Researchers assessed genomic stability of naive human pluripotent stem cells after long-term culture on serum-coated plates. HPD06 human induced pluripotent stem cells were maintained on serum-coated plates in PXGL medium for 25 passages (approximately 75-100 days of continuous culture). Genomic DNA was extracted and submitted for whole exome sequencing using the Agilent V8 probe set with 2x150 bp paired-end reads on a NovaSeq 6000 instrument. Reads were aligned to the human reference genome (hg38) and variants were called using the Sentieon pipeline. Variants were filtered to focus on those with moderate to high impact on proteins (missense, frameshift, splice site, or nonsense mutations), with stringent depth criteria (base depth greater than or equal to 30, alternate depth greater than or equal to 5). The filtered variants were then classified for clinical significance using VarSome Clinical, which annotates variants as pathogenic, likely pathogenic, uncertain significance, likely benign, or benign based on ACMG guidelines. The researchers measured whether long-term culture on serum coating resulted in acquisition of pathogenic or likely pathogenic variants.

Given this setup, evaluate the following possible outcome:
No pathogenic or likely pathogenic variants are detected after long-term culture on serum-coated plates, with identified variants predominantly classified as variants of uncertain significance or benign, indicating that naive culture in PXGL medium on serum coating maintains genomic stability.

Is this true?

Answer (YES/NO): YES